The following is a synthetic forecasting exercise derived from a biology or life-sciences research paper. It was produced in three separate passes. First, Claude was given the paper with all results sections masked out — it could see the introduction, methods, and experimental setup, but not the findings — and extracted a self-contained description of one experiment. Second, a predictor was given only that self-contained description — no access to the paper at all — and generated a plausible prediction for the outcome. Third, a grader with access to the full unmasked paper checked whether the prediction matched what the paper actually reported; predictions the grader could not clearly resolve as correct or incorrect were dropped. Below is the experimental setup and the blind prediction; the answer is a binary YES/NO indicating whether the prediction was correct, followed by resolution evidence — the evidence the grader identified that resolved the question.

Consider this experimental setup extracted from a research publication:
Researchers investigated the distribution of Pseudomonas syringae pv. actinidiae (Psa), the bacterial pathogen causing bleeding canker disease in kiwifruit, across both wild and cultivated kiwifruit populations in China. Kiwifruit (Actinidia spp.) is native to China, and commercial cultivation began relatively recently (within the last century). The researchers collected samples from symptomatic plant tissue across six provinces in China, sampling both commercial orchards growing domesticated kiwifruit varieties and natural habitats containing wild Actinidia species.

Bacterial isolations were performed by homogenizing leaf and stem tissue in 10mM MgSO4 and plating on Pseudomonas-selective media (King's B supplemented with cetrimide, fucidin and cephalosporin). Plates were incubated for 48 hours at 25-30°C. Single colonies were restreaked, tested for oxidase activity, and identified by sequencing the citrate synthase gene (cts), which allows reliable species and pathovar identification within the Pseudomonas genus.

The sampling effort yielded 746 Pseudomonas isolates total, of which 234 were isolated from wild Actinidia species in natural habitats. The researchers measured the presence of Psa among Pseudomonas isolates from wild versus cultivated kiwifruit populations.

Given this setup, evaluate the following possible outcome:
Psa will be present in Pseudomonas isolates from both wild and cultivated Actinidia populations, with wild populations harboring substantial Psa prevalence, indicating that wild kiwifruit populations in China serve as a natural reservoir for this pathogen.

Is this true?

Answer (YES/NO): NO